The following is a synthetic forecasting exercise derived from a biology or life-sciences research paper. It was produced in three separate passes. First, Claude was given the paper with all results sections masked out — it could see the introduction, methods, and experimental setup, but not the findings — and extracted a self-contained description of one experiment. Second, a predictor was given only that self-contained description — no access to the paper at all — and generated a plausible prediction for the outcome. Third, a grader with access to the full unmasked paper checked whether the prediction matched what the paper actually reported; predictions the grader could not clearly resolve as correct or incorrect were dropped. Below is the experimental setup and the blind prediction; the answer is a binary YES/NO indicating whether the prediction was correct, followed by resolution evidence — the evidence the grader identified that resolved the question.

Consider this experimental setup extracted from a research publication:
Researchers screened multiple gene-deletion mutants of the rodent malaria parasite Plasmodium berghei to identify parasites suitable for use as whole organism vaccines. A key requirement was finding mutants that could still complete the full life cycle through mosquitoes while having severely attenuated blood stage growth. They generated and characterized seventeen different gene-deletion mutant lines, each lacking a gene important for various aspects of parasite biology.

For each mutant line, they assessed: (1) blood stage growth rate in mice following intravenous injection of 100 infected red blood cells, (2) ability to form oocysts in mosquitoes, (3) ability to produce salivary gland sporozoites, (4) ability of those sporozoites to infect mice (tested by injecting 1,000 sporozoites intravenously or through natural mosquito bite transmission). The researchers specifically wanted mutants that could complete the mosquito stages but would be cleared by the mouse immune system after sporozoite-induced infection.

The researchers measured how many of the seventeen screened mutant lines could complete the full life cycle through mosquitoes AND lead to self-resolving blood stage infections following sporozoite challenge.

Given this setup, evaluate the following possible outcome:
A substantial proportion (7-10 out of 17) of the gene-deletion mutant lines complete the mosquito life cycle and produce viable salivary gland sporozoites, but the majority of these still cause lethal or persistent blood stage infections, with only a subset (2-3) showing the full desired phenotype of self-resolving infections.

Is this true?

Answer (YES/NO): YES